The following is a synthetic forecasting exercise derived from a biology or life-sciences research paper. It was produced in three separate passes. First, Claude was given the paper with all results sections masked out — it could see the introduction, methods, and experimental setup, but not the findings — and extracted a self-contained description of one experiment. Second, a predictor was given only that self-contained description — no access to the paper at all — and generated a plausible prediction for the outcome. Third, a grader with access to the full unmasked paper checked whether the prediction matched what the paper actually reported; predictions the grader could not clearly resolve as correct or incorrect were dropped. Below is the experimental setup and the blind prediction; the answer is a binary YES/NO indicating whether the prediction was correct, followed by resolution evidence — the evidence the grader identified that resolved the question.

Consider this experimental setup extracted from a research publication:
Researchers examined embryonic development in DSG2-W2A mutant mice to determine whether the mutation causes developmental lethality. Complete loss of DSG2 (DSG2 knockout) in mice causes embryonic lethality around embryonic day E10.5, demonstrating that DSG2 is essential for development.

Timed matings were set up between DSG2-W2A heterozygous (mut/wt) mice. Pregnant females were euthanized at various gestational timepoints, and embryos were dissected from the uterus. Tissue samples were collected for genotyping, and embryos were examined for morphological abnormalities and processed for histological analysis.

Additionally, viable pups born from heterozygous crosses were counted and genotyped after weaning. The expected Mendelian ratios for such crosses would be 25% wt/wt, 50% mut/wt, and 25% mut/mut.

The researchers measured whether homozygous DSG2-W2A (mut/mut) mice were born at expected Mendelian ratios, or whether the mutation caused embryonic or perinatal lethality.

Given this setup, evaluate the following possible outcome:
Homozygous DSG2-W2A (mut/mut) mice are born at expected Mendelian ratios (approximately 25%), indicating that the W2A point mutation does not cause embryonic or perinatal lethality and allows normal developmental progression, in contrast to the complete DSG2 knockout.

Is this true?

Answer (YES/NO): NO